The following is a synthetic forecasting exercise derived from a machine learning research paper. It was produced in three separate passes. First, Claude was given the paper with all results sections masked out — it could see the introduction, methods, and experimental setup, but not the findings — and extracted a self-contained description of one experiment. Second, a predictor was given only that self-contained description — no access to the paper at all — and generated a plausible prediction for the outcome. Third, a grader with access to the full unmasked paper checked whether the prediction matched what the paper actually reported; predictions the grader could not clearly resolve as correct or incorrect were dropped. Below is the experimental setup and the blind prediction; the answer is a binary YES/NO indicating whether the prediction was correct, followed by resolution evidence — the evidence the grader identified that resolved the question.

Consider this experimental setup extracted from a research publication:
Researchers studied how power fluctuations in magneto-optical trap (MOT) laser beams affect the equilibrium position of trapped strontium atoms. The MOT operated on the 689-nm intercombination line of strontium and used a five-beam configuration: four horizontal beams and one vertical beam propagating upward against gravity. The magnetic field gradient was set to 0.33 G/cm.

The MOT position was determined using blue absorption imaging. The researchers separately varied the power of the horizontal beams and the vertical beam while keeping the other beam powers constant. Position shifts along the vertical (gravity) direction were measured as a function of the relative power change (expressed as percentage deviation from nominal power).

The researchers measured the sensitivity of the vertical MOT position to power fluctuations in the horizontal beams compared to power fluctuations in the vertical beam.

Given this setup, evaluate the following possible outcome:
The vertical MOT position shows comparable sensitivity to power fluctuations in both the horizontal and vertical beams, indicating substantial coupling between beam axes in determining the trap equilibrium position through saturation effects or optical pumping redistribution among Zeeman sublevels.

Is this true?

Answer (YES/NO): NO